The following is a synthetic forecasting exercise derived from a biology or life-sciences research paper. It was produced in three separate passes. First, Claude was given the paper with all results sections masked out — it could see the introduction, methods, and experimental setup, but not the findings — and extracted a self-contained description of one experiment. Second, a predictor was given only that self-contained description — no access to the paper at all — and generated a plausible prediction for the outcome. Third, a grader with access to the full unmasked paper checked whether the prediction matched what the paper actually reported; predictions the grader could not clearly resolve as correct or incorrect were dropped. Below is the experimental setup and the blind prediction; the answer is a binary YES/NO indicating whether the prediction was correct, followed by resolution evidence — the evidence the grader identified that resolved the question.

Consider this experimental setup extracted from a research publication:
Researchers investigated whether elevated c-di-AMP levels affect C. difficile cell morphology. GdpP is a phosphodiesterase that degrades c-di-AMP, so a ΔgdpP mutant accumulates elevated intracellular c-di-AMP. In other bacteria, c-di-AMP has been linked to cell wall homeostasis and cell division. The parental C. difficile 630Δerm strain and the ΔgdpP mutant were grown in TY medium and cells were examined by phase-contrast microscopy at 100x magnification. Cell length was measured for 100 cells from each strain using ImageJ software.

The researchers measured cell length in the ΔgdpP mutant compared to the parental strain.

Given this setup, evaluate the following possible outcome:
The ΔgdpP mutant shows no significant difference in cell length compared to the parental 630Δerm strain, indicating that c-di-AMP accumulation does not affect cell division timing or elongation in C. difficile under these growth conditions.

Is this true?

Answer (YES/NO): NO